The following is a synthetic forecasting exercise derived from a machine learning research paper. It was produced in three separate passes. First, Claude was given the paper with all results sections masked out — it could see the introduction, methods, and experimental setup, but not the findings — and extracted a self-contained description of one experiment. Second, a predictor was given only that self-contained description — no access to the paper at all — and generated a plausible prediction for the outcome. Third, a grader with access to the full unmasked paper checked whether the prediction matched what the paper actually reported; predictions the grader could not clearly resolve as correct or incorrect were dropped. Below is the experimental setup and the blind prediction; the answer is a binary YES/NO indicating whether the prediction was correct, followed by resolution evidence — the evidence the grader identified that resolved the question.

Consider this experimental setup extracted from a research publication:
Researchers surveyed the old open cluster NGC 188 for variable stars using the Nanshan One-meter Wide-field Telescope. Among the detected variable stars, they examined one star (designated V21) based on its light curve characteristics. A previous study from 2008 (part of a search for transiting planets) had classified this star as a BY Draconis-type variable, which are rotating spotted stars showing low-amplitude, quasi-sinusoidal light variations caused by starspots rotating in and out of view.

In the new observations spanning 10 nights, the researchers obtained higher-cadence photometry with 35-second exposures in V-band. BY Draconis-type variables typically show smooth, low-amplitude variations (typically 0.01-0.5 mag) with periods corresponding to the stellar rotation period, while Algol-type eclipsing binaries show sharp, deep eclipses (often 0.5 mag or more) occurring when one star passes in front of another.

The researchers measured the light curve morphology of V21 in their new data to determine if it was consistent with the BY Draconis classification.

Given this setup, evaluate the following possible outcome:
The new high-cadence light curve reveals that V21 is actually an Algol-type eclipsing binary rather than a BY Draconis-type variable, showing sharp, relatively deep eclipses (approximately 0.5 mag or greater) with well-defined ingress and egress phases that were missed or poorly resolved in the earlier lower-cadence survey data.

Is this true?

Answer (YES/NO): YES